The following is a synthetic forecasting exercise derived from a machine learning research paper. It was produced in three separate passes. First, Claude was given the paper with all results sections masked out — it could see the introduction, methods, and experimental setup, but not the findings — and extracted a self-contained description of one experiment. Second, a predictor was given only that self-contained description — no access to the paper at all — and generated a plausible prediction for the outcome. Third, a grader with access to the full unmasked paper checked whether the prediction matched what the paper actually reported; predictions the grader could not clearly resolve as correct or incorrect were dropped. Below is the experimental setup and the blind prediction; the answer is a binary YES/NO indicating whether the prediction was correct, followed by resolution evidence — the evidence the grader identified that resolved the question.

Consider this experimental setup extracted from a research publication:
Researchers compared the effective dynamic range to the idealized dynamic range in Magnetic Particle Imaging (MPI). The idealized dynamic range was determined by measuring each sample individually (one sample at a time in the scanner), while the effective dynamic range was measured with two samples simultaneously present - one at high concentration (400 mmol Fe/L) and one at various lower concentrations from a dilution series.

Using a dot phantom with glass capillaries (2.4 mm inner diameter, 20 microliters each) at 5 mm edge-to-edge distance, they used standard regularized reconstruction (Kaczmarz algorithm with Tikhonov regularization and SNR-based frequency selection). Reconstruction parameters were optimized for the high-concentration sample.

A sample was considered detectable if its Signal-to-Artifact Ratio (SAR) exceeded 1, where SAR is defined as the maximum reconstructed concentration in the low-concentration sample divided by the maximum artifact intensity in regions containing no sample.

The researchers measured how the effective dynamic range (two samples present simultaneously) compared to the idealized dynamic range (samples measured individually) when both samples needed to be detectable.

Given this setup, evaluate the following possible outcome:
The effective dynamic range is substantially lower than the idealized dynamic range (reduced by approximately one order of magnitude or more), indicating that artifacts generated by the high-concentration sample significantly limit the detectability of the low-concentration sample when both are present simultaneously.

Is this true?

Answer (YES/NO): YES